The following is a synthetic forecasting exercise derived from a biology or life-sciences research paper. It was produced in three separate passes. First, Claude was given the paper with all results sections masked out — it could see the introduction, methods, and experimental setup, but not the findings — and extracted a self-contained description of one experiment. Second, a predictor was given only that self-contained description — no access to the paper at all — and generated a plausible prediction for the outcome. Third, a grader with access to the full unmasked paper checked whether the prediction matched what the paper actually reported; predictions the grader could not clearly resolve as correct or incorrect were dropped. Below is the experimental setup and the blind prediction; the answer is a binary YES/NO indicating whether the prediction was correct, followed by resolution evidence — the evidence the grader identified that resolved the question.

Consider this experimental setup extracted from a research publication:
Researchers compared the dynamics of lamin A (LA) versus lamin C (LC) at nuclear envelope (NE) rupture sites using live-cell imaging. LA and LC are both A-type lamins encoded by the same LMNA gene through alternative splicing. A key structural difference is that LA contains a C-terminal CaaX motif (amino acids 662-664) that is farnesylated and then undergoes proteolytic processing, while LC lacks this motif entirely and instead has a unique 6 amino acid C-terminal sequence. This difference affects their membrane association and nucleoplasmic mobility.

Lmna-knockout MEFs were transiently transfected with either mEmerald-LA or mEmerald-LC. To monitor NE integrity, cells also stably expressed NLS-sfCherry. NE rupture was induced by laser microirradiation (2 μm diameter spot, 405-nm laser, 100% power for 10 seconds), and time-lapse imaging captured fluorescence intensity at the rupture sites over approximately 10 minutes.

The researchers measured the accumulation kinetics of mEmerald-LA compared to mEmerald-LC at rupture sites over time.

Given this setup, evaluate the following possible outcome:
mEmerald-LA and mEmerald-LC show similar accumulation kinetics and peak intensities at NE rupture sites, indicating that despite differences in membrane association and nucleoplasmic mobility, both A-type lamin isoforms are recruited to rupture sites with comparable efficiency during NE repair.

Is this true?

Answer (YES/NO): NO